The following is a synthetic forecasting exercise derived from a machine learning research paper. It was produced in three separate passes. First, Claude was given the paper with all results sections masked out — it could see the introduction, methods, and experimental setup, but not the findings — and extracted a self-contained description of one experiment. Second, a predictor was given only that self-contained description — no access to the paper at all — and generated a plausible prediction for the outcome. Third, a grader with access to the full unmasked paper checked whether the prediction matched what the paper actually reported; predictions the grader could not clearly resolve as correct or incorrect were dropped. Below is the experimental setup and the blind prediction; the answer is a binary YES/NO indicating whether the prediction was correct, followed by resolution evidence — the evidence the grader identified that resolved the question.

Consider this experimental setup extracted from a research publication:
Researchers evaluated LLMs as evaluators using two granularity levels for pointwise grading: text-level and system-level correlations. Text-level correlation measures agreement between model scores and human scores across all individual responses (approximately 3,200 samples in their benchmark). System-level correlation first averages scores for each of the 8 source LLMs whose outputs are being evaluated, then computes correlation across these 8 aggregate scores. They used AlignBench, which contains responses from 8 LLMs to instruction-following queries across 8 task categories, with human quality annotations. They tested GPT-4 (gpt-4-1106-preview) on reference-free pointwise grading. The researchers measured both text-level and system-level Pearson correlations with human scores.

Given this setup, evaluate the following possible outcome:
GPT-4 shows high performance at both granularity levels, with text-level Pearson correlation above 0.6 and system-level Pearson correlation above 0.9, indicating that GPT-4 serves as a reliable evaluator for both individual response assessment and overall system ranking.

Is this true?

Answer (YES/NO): NO